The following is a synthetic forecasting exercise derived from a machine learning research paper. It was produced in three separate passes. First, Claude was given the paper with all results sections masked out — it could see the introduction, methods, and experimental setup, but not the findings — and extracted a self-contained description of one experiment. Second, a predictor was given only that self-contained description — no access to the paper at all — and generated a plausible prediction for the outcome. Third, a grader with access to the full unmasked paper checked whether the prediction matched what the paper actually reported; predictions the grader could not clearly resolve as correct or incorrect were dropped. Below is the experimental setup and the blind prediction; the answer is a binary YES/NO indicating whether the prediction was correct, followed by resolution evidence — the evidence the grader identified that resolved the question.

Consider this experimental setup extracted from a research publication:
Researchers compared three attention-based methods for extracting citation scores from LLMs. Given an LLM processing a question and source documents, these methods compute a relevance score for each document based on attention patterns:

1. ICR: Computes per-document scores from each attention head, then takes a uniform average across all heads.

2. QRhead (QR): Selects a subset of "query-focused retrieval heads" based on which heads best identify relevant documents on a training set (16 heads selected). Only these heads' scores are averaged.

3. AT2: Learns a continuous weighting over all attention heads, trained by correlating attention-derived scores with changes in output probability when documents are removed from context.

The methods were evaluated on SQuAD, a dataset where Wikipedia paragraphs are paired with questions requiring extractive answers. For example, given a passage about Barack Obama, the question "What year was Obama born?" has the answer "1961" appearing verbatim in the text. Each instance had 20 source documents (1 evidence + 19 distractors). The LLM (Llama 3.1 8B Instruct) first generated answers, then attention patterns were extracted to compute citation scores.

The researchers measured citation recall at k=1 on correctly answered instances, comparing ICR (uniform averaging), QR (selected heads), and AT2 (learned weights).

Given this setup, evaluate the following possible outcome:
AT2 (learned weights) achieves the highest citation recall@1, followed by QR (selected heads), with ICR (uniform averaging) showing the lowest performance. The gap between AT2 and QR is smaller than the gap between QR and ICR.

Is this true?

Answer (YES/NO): NO